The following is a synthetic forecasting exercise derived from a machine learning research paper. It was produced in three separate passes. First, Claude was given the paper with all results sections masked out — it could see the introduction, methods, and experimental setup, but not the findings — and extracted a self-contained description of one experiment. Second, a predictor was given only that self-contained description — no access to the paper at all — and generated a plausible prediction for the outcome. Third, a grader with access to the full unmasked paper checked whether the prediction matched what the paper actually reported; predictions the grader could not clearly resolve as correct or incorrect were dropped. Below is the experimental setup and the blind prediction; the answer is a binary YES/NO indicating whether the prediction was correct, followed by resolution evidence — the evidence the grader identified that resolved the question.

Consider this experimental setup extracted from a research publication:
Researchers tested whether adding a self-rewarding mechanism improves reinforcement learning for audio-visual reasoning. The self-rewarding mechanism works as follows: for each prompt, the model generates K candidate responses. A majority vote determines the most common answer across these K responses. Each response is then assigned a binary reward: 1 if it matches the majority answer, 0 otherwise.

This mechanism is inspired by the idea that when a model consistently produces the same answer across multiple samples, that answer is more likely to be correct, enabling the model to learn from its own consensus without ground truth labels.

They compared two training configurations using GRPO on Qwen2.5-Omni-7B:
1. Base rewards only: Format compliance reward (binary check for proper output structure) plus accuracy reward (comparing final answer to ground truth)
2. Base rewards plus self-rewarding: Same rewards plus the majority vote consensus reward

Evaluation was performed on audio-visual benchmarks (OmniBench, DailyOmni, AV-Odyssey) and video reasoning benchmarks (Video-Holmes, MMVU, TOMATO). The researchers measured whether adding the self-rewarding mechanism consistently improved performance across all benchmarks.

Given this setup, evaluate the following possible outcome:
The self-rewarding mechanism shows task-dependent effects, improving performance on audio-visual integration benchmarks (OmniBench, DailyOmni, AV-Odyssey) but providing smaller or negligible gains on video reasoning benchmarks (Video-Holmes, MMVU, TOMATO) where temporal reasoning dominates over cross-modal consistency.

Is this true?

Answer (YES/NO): NO